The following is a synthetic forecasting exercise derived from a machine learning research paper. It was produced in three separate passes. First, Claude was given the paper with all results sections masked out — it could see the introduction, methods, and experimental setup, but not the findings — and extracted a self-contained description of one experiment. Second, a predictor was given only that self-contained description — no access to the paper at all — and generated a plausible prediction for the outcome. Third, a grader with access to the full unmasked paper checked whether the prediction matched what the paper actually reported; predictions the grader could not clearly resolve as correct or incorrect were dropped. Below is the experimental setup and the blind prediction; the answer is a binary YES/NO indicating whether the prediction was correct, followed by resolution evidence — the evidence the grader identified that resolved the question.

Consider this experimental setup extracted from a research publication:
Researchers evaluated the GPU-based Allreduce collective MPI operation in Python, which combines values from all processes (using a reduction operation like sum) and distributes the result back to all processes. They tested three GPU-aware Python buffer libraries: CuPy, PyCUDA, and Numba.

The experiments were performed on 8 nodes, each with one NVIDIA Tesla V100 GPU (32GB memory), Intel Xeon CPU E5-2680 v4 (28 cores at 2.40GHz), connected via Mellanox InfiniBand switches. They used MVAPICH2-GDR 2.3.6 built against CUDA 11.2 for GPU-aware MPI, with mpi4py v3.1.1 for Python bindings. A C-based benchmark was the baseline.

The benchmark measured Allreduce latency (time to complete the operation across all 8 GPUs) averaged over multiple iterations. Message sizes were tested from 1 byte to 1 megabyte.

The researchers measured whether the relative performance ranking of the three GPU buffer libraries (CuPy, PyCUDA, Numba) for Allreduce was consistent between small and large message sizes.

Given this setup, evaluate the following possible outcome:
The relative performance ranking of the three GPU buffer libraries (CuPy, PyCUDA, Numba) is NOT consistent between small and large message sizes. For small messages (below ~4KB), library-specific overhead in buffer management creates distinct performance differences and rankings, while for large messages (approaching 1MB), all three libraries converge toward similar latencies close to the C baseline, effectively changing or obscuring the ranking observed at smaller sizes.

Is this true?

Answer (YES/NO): NO